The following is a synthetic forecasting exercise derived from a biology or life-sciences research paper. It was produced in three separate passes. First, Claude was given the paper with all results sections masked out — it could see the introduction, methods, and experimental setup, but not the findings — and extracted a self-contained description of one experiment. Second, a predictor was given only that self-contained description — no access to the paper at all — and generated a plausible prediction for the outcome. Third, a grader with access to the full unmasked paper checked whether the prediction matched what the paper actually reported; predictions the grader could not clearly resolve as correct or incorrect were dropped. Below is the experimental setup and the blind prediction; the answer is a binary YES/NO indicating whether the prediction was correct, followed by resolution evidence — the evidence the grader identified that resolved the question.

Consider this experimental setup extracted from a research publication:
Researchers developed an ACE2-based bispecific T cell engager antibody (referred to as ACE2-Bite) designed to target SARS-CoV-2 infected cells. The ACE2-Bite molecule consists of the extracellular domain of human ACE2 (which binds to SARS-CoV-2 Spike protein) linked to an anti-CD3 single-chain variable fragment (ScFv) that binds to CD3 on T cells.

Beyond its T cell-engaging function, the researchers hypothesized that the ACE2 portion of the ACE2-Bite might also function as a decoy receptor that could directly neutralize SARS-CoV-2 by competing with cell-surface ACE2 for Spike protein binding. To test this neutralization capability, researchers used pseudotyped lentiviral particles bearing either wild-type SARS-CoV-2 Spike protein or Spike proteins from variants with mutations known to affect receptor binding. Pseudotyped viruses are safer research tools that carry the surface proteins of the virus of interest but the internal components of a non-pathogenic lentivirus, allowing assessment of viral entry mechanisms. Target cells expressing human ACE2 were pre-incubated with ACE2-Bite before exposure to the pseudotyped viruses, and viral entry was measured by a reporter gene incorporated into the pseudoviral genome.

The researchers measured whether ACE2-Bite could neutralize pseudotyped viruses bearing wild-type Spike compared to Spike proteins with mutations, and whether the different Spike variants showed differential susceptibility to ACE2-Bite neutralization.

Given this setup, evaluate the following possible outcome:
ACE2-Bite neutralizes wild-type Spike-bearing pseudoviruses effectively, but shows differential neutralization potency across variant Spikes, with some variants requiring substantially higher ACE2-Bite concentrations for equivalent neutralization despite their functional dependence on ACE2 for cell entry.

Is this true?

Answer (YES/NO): NO